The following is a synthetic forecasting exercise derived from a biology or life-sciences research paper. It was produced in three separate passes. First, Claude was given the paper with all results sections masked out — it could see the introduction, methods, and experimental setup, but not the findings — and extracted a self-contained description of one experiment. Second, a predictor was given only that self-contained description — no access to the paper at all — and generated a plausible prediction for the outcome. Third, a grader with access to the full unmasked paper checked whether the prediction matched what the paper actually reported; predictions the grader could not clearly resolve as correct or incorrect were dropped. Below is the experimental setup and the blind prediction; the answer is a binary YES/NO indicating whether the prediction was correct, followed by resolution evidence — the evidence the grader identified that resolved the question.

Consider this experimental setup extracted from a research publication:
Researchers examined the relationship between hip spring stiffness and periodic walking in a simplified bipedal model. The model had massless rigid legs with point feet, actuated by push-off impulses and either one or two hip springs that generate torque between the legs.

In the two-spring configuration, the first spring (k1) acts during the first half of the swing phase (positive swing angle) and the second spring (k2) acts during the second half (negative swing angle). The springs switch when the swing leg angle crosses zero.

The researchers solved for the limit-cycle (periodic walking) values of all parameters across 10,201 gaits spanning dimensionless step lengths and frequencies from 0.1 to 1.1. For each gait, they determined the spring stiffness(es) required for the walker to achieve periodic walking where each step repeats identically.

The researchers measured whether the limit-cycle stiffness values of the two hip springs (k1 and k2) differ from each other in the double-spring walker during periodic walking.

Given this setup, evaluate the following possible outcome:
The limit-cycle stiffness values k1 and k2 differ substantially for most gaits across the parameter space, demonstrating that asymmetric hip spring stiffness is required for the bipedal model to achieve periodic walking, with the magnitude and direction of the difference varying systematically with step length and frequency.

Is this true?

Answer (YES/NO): NO